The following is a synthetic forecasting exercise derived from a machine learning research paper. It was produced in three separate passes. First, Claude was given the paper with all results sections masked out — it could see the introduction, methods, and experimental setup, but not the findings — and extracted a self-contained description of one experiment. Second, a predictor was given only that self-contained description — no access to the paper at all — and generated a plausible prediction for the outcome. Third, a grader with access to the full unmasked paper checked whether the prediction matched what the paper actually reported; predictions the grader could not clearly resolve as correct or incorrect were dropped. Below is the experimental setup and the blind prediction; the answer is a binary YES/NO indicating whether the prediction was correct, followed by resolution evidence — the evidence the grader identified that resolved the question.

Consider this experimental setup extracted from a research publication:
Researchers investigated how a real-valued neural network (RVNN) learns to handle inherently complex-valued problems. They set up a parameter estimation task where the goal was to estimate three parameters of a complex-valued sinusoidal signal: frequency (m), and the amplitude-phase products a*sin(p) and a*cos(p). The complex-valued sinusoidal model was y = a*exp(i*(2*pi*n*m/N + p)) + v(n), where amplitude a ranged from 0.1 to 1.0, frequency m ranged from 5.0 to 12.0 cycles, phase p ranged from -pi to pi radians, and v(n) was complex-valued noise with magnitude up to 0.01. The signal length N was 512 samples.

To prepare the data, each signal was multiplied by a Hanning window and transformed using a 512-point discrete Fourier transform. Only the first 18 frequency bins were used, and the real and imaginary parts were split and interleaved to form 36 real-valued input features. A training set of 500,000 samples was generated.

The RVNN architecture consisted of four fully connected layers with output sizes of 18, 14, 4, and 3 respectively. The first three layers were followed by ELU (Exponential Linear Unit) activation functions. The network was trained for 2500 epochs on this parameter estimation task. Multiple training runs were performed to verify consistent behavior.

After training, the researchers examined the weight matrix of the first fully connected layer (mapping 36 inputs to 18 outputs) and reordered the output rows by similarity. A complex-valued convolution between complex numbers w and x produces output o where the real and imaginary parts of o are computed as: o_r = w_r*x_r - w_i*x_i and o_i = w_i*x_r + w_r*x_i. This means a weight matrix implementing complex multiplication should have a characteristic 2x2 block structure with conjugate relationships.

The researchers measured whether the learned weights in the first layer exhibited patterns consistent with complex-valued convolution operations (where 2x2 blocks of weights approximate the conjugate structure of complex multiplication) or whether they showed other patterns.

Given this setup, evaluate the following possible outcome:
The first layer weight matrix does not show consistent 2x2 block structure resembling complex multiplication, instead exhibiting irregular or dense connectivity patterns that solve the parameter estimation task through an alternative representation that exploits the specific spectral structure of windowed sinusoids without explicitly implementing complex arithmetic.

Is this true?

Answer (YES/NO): NO